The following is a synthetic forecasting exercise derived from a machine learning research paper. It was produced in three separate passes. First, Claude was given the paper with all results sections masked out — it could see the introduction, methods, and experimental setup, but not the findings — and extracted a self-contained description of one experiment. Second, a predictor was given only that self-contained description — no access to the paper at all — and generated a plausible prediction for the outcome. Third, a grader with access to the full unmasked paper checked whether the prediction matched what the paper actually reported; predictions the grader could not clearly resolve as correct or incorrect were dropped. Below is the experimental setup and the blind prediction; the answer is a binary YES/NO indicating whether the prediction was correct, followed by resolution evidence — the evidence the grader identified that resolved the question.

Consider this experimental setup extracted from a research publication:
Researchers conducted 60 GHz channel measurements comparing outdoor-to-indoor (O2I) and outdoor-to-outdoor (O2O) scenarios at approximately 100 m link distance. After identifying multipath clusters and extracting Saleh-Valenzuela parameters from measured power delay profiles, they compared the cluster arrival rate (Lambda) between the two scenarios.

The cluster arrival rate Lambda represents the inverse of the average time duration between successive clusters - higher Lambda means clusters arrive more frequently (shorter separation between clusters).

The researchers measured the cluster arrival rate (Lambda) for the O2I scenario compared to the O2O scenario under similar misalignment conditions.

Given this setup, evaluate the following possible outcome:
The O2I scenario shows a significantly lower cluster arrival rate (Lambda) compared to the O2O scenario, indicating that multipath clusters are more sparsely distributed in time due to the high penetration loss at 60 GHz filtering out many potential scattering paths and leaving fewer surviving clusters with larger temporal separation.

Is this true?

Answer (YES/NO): YES